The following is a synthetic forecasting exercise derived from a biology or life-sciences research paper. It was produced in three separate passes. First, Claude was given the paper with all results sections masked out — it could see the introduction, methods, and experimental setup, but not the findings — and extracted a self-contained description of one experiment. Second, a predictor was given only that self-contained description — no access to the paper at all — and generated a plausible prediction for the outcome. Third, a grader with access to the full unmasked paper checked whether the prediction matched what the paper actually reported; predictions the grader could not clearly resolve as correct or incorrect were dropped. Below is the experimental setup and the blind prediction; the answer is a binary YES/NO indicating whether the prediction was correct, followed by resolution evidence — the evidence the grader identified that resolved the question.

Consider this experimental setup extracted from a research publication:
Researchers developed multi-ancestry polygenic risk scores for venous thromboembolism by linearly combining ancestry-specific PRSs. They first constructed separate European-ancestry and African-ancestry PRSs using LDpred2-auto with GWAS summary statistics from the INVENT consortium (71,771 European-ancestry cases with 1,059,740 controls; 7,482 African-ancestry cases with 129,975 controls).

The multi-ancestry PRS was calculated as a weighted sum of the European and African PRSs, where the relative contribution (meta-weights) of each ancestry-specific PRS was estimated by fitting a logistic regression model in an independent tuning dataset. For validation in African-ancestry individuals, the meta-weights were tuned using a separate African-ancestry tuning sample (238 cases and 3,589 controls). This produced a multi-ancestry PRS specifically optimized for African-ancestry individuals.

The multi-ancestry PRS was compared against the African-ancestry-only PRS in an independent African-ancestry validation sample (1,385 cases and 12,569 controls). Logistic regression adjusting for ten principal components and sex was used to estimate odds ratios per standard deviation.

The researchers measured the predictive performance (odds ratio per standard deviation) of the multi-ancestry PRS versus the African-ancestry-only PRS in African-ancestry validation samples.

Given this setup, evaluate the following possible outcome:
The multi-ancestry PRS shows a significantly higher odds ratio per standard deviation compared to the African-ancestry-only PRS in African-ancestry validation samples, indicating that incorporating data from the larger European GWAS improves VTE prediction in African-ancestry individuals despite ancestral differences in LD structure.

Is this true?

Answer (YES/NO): NO